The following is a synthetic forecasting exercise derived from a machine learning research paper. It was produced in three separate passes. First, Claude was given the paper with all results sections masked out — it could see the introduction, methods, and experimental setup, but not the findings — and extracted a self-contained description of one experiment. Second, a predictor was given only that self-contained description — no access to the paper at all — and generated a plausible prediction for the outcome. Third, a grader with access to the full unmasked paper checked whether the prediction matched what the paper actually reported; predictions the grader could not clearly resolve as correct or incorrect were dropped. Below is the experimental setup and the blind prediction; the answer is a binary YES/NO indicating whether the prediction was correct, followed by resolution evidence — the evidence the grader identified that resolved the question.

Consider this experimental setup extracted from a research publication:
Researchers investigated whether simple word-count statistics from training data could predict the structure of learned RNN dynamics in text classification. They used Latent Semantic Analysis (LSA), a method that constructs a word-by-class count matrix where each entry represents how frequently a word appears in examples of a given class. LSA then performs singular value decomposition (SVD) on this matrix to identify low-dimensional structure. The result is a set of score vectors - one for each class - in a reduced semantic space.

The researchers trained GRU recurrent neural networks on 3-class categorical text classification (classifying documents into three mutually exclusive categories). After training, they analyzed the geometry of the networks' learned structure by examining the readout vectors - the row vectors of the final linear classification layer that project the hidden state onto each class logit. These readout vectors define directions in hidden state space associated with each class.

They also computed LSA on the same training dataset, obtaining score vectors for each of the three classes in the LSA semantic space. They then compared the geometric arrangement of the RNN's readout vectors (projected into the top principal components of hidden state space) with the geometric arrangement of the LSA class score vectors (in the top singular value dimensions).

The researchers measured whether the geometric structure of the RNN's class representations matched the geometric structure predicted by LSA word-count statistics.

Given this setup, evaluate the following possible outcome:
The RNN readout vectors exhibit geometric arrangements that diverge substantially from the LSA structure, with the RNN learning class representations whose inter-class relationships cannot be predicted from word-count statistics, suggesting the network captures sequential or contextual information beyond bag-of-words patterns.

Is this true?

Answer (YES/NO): NO